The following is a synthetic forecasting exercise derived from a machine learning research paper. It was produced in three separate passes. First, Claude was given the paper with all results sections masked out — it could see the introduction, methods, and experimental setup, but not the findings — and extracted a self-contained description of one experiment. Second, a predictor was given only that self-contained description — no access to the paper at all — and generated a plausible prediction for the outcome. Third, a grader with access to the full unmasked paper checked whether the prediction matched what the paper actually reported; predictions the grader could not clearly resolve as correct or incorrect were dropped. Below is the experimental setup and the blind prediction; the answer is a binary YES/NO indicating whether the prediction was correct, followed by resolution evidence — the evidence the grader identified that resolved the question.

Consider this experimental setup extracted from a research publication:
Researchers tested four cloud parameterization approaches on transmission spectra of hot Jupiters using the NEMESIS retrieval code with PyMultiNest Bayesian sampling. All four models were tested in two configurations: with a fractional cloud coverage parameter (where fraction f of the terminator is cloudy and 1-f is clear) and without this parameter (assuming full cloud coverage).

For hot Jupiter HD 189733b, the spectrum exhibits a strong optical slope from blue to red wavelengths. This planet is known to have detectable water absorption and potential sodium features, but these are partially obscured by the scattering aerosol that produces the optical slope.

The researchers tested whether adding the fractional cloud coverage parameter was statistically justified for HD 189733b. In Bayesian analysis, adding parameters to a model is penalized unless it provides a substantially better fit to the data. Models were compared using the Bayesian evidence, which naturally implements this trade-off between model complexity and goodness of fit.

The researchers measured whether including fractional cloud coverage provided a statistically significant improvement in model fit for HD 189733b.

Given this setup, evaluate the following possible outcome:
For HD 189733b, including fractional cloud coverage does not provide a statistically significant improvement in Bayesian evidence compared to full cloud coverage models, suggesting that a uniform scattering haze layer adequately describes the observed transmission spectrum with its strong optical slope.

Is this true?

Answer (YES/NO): NO